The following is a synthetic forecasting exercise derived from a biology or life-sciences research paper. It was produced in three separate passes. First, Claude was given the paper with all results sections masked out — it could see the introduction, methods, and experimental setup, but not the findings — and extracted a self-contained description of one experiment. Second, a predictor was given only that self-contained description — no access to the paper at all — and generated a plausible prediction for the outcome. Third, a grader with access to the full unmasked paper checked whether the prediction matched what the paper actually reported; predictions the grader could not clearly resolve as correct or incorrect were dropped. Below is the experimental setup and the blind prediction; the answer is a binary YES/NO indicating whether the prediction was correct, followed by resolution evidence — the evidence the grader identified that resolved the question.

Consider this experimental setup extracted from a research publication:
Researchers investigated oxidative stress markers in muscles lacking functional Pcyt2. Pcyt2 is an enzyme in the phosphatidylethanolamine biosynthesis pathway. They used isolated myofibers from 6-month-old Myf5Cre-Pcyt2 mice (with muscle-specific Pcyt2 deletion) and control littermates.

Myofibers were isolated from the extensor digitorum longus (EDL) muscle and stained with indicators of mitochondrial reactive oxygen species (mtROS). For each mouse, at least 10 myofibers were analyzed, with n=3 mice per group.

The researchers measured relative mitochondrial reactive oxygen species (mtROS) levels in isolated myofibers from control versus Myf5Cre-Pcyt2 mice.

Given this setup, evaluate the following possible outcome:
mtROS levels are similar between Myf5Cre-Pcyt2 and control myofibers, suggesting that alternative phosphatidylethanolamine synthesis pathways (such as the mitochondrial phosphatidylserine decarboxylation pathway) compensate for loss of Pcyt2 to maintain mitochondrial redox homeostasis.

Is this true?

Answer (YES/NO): NO